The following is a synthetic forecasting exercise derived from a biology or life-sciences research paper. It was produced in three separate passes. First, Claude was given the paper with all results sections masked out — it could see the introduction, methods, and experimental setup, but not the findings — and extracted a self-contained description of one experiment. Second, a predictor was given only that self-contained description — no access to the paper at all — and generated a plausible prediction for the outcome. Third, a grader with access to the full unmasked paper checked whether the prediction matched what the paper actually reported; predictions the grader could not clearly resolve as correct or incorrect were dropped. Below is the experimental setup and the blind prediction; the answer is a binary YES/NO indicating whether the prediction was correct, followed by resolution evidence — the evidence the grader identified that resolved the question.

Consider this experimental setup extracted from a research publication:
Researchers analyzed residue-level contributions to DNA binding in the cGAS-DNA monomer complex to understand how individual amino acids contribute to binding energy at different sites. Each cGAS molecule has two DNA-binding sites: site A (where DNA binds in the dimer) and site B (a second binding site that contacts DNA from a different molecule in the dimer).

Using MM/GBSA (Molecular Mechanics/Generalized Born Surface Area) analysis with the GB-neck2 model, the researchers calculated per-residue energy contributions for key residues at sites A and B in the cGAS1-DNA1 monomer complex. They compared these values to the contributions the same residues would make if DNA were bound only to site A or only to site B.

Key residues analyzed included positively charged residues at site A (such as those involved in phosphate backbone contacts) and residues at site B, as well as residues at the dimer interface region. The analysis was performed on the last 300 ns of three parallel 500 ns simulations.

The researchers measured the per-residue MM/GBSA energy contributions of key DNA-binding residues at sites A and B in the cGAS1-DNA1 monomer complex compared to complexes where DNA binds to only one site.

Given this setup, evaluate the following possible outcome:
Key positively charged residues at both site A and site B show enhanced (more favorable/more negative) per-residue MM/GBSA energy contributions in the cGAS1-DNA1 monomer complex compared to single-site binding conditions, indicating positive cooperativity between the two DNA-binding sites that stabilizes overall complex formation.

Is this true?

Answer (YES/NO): NO